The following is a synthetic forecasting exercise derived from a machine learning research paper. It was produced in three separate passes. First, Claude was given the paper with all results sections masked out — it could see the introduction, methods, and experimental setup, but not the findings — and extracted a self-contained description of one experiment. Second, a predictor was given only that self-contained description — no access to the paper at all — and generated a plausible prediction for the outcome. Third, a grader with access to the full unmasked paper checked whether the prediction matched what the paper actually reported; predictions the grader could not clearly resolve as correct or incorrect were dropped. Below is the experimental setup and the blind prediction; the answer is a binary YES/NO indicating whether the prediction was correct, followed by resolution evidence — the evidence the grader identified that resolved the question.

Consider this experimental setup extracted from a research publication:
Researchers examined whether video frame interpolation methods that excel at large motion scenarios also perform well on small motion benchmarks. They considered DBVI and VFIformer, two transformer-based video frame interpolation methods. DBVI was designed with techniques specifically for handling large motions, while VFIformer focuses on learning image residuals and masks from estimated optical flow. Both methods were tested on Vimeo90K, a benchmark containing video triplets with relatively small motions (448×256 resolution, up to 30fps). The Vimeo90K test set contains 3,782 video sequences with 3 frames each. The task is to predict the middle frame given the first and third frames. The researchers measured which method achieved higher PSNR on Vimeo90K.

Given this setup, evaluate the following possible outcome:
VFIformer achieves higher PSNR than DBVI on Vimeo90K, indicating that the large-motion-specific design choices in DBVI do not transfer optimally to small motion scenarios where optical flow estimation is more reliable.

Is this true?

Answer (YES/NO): YES